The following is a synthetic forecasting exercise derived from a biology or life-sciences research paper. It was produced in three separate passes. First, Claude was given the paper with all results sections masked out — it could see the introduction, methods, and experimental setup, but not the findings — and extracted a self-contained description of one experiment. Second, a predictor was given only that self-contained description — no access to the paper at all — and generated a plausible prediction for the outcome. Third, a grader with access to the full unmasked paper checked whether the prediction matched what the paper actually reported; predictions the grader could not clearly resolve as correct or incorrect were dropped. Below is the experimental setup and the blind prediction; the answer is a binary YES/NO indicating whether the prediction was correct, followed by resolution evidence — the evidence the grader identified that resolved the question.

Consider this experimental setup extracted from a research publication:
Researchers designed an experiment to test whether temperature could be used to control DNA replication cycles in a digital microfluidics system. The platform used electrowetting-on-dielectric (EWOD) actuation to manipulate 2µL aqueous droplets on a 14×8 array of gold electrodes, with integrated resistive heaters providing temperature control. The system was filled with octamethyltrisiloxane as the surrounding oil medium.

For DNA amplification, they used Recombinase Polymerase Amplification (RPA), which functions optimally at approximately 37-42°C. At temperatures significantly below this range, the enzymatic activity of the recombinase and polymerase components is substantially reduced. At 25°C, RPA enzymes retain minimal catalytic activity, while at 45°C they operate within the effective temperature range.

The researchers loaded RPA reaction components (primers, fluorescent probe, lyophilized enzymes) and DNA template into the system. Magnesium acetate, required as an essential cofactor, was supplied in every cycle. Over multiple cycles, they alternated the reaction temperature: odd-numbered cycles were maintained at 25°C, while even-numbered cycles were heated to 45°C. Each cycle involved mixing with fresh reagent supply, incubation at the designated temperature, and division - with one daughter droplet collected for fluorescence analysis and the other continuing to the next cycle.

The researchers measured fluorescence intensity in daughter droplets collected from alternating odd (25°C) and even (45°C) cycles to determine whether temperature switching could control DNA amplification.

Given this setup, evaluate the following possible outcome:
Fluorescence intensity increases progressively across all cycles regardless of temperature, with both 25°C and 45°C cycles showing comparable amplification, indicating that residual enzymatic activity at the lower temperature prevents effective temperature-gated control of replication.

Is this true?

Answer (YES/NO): NO